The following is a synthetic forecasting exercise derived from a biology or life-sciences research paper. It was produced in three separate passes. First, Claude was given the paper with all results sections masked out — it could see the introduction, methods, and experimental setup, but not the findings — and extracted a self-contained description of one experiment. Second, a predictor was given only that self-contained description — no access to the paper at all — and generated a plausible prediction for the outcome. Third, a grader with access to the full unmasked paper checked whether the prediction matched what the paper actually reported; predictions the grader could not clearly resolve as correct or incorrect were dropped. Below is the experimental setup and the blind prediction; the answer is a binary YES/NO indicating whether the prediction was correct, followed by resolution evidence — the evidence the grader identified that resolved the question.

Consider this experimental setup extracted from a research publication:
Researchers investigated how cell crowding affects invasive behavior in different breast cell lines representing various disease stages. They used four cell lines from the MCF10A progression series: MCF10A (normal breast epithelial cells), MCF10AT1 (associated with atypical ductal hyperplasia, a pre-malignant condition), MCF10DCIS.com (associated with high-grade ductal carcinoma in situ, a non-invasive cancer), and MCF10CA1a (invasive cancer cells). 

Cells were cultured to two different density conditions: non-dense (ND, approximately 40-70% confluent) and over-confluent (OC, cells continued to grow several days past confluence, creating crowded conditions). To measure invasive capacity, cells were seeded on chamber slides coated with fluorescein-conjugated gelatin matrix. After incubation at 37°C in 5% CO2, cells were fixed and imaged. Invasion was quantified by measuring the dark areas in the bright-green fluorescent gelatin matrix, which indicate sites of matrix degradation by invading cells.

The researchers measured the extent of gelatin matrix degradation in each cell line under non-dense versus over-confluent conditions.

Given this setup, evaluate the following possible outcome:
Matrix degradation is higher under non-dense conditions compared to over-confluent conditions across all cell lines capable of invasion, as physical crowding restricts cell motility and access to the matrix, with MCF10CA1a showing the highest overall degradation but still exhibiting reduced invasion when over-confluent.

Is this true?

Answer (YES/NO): NO